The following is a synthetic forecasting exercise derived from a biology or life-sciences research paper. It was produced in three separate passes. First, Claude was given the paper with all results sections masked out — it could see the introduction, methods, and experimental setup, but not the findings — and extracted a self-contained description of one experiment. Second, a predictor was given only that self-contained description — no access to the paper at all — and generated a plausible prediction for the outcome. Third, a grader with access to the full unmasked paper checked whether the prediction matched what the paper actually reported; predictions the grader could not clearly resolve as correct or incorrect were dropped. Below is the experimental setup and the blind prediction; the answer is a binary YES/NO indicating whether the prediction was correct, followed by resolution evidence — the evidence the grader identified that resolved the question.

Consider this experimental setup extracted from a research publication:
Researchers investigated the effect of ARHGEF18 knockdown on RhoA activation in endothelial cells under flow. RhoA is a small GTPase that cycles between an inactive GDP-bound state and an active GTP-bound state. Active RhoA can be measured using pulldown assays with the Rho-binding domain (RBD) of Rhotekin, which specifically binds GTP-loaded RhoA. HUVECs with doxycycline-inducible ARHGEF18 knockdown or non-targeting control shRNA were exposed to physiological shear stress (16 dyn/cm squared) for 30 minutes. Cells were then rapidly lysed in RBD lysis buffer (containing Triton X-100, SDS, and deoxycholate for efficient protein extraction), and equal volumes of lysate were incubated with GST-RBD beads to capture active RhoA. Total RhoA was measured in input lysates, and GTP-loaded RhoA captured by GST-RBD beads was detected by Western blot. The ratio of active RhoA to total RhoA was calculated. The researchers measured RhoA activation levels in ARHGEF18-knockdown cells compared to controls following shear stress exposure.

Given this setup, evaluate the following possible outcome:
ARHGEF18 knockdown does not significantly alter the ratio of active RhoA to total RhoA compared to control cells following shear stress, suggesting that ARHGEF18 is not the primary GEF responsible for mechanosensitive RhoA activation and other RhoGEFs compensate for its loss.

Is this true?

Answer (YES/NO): NO